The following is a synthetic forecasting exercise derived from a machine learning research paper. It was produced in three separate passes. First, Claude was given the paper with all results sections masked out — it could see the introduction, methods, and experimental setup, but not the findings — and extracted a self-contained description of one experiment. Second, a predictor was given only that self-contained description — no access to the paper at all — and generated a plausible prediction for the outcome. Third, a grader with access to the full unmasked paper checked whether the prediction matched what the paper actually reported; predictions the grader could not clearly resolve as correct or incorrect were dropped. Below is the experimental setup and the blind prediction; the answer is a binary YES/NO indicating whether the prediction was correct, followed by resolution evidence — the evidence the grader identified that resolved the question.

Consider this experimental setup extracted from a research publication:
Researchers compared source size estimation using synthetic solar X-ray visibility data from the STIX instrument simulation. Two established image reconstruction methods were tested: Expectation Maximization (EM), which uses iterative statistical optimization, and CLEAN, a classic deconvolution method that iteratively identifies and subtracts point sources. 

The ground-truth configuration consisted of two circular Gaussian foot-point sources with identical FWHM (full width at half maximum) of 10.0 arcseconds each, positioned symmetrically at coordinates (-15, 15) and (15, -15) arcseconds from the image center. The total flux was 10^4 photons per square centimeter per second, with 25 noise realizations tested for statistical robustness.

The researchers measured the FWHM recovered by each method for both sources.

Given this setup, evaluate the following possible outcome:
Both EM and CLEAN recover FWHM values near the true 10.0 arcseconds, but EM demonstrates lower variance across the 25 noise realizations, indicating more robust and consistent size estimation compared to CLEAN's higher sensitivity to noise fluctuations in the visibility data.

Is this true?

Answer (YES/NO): NO